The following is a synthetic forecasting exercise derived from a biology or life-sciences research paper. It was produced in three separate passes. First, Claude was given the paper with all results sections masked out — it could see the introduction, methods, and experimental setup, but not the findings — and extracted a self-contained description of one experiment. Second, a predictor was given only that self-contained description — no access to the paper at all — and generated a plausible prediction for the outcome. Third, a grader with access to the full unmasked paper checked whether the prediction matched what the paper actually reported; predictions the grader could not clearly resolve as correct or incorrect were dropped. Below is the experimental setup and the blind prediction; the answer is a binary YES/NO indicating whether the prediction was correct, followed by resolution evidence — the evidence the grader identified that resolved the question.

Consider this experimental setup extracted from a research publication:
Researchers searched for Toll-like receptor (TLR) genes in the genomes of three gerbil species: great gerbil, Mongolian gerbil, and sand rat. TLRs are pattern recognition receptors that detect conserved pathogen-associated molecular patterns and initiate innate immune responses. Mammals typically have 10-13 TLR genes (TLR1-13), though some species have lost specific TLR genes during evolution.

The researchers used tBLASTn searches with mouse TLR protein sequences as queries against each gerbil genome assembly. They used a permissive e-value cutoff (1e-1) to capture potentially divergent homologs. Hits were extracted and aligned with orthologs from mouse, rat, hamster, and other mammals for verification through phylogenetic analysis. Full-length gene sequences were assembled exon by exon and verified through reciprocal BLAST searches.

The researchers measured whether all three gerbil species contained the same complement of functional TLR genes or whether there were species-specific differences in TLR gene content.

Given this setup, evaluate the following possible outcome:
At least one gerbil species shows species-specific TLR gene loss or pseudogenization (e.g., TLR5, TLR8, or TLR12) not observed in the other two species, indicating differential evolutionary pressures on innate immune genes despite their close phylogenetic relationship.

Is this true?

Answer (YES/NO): NO